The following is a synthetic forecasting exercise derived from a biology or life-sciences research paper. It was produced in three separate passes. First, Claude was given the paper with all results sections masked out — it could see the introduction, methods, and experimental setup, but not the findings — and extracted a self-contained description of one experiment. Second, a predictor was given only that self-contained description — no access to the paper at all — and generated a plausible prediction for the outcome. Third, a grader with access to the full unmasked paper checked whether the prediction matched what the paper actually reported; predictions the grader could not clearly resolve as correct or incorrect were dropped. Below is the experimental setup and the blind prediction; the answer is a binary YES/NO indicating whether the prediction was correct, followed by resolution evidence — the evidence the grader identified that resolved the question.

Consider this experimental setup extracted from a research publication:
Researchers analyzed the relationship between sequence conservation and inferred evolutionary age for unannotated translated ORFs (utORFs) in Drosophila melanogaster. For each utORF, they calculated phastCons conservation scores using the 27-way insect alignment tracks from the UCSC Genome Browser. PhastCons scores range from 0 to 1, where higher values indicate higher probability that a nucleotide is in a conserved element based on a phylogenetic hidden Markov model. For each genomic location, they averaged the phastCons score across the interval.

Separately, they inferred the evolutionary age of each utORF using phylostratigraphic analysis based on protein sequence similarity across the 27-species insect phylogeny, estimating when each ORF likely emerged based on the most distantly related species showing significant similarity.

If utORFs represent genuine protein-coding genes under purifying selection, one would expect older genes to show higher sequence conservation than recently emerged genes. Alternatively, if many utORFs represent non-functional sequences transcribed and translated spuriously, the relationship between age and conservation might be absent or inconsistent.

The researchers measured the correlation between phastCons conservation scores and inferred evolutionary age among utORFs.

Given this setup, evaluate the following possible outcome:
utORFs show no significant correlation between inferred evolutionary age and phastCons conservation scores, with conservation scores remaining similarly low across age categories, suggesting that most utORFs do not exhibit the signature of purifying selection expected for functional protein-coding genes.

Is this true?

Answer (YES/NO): NO